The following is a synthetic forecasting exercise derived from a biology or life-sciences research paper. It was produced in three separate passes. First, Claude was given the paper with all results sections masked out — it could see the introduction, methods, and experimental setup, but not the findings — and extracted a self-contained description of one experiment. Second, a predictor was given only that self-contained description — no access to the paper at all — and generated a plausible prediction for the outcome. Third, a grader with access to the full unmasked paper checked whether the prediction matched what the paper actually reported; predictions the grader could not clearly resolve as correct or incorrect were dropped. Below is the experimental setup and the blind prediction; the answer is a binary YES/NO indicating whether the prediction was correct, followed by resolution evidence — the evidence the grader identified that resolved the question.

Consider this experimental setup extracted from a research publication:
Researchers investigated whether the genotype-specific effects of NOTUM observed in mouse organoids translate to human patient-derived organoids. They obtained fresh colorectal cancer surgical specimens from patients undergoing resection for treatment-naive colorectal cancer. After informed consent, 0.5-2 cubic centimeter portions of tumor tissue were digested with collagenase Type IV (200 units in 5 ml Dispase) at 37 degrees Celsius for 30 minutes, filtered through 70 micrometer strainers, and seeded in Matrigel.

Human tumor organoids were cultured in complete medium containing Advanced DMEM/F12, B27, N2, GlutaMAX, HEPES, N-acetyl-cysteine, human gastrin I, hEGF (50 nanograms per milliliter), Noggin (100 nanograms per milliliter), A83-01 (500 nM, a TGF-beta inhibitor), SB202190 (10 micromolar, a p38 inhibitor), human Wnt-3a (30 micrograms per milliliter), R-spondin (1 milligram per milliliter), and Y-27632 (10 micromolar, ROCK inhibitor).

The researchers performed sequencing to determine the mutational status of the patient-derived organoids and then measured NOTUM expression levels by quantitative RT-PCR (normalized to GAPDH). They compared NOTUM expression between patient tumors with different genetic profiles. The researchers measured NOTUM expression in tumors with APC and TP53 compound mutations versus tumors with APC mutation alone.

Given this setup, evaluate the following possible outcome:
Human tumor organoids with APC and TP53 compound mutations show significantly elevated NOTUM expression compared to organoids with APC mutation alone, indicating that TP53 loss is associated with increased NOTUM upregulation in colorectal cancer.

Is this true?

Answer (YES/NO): NO